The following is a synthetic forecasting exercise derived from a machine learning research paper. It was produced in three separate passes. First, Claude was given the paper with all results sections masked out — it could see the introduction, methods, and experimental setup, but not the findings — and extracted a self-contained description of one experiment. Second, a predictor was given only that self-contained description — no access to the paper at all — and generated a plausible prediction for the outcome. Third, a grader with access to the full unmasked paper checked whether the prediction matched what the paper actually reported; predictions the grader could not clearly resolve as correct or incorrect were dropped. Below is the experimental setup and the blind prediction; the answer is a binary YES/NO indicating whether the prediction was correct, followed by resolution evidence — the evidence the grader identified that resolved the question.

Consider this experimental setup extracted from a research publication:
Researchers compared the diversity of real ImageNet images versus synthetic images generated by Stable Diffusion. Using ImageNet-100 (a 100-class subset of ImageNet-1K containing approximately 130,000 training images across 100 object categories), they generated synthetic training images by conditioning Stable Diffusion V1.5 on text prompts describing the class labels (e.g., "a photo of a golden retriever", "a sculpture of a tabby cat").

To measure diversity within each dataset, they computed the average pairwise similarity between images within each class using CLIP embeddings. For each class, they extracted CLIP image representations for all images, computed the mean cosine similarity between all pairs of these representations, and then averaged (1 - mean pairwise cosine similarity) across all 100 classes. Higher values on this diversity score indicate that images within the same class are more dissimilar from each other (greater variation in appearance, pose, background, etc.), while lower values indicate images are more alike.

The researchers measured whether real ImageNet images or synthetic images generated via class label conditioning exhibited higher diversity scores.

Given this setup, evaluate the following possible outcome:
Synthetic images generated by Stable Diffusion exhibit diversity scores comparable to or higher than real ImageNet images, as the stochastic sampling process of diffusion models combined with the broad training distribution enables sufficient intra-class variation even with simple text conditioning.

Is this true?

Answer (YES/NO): NO